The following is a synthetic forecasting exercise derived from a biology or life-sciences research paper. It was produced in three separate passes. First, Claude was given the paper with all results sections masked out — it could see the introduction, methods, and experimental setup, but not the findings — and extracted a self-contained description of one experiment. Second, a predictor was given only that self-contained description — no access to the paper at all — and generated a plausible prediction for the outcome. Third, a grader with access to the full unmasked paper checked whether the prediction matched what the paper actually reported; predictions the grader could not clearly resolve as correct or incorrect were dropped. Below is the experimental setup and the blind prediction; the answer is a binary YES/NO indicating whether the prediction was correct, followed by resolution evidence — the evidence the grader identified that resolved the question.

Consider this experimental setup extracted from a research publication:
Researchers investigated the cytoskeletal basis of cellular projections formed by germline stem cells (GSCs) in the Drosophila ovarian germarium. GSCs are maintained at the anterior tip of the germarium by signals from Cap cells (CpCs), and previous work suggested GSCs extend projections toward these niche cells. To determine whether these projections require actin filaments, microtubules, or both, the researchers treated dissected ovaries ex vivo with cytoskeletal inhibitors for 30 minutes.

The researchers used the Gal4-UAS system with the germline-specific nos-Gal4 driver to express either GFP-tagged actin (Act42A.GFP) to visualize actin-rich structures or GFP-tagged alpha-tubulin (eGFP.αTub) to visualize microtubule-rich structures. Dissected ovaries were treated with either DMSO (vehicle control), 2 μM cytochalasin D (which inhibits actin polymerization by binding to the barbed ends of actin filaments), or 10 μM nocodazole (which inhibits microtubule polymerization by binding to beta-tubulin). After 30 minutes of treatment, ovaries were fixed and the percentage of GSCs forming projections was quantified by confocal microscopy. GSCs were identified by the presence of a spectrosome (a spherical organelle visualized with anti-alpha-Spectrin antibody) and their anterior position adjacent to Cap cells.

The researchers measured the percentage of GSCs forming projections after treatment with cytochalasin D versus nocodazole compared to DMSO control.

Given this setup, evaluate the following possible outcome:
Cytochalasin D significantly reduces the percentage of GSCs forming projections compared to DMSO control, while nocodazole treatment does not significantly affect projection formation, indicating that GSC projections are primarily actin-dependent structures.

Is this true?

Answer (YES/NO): NO